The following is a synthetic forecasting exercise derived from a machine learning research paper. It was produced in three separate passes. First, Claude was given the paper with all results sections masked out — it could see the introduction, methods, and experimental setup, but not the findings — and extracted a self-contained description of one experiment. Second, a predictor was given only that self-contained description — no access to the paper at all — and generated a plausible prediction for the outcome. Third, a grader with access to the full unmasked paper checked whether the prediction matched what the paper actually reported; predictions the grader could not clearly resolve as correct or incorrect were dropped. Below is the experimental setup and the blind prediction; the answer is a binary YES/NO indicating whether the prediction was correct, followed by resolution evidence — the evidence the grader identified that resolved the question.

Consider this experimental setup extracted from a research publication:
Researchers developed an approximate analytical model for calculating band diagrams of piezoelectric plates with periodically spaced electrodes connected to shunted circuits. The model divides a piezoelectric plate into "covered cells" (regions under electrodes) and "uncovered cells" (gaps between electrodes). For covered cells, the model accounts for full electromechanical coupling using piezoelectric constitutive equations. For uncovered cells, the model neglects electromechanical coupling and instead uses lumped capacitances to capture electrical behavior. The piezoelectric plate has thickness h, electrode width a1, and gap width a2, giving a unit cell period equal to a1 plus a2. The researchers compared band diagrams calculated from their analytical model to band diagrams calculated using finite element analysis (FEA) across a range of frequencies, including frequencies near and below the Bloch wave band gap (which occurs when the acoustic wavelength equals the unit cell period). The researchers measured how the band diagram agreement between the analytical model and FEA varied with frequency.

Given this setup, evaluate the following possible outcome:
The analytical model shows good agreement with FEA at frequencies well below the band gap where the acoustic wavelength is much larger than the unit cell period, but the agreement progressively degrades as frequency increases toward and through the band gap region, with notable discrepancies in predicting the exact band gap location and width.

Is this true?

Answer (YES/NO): NO